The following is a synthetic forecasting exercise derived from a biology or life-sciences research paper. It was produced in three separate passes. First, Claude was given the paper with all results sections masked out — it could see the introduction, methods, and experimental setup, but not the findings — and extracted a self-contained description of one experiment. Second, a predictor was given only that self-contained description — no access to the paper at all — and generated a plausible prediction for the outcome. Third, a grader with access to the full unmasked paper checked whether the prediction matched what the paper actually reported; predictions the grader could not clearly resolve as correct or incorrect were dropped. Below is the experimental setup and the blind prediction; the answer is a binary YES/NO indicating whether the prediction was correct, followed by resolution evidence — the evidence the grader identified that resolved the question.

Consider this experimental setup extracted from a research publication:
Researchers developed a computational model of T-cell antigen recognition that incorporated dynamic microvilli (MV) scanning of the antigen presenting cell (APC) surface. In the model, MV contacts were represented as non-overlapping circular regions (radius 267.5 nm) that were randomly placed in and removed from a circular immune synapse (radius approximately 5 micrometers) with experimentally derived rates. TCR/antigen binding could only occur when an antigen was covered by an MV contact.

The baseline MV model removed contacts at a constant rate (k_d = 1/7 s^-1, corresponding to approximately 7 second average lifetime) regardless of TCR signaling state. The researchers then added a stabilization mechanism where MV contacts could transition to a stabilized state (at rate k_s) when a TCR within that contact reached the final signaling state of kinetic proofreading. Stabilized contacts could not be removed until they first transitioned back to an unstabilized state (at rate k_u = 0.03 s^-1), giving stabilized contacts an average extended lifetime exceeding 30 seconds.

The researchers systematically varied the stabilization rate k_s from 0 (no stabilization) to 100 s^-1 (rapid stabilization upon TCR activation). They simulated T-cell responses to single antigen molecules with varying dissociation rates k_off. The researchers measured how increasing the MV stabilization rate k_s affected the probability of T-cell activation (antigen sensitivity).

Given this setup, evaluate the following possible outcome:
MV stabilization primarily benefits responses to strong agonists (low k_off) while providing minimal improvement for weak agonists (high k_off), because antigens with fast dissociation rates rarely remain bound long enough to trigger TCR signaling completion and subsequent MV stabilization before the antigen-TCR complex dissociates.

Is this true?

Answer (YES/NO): YES